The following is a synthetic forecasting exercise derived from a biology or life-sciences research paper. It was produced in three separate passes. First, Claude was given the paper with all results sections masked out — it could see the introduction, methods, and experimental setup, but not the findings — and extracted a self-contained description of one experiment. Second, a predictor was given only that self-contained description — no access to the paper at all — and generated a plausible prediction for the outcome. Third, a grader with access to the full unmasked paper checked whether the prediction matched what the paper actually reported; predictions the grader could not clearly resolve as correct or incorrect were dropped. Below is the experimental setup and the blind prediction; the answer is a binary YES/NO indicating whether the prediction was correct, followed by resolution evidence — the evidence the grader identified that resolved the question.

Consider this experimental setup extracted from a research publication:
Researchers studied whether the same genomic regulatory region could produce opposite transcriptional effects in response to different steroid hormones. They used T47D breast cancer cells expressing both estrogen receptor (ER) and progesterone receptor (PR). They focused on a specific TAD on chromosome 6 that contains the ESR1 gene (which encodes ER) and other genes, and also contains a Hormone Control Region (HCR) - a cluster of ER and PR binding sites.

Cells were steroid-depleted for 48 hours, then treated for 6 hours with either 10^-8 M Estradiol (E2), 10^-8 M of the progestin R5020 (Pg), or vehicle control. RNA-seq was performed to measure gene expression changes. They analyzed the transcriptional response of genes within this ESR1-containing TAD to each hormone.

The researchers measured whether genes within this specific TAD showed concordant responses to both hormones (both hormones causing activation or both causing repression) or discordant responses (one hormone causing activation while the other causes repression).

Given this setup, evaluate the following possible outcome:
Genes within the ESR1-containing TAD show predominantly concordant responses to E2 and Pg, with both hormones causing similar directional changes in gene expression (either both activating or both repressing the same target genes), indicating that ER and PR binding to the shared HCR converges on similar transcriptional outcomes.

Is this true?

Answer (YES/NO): NO